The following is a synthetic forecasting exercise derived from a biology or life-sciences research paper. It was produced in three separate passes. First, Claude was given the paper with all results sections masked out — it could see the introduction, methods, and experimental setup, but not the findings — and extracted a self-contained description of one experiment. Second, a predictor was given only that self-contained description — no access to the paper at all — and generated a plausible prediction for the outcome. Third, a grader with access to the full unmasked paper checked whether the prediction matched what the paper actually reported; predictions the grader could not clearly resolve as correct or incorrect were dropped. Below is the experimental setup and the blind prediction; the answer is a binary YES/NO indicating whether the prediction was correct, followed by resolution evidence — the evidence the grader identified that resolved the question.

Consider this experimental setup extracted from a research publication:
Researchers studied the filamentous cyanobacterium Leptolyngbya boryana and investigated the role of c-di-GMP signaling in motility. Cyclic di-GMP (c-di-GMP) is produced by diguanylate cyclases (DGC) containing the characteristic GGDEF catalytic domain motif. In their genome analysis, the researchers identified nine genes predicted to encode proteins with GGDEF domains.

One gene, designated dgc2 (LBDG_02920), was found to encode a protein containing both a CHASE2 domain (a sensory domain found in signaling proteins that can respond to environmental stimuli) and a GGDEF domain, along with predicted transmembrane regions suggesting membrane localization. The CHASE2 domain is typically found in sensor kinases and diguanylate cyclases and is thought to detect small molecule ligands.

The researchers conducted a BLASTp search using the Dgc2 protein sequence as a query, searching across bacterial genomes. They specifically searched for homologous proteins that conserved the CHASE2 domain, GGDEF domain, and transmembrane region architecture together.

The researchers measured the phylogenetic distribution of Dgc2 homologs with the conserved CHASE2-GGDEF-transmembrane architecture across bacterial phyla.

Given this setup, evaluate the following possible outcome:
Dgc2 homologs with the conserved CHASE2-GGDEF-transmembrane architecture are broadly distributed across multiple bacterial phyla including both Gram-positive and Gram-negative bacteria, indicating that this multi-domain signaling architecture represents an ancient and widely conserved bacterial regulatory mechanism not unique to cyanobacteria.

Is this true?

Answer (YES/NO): NO